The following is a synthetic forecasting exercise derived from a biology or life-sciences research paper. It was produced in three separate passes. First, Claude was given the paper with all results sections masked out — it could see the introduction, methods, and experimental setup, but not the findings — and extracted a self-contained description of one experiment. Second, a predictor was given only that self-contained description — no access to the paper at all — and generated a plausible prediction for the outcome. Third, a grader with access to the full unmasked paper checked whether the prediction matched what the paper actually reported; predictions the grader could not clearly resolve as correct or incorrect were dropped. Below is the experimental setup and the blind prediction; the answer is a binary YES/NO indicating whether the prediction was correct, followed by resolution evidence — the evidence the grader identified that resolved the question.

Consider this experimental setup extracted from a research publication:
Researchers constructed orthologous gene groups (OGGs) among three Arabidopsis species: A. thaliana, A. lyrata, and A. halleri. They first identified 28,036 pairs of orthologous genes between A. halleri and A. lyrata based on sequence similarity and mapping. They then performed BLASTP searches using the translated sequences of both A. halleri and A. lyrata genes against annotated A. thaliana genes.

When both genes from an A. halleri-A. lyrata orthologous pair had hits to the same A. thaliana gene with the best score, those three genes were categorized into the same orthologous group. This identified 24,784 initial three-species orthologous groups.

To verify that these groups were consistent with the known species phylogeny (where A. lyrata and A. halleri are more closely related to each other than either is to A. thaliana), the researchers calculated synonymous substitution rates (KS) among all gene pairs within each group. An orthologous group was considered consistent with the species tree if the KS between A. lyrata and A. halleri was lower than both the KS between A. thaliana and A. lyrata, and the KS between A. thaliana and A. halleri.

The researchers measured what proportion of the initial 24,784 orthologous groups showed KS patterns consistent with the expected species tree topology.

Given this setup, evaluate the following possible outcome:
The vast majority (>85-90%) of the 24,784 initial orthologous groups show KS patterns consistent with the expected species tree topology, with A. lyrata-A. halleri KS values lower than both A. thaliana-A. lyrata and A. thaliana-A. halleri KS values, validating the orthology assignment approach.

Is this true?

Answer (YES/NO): YES